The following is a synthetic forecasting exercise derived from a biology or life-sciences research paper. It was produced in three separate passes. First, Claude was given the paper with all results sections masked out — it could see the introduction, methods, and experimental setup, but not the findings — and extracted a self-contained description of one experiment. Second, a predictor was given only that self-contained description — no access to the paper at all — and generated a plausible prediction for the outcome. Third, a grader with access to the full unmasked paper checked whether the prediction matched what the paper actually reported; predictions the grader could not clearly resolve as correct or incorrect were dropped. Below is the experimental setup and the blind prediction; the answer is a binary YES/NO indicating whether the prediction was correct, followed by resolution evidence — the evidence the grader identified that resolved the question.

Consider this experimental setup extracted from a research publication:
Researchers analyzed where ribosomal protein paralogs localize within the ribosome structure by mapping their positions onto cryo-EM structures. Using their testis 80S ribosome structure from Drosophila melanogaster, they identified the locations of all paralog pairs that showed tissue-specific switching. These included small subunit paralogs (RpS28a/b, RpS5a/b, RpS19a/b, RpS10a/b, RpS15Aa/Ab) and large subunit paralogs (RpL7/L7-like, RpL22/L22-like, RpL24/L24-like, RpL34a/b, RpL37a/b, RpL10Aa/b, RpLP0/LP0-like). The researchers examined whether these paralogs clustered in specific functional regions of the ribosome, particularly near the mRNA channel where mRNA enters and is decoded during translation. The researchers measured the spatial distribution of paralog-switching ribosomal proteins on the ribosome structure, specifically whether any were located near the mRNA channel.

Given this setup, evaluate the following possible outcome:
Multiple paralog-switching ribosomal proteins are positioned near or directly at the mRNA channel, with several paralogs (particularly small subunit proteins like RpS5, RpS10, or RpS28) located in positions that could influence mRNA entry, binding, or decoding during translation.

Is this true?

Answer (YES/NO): YES